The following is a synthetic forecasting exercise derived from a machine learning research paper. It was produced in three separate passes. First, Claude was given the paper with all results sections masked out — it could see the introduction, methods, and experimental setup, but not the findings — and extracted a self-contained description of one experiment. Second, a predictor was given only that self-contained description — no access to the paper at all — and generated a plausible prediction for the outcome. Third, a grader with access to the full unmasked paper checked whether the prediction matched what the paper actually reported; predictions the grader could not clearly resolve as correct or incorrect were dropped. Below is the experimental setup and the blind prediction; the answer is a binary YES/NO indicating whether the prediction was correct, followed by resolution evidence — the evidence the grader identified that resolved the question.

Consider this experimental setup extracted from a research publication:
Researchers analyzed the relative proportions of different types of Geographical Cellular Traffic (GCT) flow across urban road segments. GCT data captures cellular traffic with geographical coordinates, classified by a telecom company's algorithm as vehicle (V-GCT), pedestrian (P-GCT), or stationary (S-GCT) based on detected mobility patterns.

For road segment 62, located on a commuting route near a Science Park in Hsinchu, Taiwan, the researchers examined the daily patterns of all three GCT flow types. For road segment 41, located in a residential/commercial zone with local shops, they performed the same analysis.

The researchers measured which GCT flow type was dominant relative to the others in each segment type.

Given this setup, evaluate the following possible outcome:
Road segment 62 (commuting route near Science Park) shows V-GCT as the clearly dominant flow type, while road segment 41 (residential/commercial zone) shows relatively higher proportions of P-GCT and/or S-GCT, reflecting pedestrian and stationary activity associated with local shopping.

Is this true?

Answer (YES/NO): YES